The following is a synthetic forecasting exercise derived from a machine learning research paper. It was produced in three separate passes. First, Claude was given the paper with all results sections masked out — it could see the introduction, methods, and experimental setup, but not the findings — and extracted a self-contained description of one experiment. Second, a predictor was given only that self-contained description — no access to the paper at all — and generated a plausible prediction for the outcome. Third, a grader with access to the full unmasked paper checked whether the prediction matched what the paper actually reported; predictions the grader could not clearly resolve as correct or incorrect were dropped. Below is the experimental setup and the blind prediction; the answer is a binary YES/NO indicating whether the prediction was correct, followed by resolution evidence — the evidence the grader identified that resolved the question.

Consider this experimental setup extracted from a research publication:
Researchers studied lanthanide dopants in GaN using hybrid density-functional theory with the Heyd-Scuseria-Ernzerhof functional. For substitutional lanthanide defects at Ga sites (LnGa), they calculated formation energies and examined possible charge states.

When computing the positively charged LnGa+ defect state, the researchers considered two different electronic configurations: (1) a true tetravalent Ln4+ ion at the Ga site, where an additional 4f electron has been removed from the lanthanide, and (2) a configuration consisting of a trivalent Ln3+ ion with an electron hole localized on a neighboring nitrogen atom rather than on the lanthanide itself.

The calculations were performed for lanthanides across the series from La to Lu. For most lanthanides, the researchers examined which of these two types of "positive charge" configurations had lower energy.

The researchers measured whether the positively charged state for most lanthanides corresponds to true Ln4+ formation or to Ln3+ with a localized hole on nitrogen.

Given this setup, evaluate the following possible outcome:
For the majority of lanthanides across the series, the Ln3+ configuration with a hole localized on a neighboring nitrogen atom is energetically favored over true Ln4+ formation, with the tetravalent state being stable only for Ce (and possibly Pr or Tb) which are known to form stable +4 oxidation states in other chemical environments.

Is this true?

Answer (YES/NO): YES